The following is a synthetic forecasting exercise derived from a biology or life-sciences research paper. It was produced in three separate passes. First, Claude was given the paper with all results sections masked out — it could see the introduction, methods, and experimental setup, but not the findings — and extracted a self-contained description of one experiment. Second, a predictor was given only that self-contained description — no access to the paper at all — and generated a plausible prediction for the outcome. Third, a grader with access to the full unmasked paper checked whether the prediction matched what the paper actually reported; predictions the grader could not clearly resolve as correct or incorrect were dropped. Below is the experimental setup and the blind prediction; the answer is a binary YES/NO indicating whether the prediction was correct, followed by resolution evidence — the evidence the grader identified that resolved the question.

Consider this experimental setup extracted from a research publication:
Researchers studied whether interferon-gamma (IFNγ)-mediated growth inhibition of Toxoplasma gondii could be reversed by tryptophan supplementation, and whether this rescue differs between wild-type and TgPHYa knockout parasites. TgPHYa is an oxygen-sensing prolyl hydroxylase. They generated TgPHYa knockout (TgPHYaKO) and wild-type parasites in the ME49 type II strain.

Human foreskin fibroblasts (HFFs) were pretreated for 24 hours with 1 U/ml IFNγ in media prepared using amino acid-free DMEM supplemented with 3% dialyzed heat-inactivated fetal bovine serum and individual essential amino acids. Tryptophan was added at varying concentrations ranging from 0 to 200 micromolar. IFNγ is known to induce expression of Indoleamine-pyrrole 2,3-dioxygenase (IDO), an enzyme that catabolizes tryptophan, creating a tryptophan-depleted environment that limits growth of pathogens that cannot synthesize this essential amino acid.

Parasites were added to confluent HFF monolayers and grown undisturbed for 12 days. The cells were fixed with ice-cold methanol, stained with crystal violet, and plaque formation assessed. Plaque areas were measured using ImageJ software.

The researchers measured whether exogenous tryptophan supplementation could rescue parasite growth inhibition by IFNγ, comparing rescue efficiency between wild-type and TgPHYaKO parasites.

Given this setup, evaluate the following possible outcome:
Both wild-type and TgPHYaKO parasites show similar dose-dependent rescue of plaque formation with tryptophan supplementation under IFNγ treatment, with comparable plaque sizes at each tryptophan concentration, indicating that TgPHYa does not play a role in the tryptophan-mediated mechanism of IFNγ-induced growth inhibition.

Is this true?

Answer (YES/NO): NO